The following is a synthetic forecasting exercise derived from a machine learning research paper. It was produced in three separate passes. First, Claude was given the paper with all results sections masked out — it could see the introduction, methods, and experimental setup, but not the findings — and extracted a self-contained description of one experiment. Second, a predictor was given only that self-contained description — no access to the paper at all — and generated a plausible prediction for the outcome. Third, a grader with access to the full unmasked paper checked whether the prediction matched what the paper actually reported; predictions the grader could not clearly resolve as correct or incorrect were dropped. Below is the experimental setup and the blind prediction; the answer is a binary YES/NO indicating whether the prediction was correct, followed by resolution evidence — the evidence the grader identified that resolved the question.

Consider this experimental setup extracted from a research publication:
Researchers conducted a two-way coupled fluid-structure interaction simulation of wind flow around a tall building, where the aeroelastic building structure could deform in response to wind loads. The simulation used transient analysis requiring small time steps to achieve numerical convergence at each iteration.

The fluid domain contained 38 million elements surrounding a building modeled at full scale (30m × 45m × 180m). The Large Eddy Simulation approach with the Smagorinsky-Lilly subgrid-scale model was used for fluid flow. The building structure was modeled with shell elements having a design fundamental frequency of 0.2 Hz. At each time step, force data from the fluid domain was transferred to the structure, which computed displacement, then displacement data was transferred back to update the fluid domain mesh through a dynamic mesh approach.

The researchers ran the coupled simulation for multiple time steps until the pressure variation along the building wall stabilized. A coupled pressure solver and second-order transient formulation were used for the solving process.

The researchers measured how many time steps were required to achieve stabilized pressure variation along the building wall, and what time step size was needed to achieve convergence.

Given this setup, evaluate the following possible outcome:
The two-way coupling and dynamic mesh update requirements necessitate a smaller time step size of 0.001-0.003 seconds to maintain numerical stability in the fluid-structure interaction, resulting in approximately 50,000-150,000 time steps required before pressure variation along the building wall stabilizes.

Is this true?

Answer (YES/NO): NO